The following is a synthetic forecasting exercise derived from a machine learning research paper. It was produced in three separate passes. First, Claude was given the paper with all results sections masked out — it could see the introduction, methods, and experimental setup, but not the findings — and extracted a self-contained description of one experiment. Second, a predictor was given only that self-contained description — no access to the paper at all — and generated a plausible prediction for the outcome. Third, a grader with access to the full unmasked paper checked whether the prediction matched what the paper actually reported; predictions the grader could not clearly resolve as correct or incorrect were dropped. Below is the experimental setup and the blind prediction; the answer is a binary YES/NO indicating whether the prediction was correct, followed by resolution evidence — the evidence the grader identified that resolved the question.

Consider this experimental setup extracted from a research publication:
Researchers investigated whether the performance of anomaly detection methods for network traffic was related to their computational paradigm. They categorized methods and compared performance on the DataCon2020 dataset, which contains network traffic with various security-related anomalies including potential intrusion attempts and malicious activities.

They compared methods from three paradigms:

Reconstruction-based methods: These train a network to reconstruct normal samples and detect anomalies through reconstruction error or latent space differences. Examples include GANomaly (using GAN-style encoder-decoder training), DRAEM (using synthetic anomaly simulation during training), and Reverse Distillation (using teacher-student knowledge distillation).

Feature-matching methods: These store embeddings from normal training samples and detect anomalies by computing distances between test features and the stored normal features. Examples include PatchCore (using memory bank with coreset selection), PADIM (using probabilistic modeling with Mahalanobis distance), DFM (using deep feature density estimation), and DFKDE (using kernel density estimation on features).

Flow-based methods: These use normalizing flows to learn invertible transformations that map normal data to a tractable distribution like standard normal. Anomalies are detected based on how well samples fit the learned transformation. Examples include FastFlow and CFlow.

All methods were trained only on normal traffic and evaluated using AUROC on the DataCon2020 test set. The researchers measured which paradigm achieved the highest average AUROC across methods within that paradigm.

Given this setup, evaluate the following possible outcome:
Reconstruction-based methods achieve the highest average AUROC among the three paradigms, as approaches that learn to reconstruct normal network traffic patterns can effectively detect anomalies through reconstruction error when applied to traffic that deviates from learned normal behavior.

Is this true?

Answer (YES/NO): YES